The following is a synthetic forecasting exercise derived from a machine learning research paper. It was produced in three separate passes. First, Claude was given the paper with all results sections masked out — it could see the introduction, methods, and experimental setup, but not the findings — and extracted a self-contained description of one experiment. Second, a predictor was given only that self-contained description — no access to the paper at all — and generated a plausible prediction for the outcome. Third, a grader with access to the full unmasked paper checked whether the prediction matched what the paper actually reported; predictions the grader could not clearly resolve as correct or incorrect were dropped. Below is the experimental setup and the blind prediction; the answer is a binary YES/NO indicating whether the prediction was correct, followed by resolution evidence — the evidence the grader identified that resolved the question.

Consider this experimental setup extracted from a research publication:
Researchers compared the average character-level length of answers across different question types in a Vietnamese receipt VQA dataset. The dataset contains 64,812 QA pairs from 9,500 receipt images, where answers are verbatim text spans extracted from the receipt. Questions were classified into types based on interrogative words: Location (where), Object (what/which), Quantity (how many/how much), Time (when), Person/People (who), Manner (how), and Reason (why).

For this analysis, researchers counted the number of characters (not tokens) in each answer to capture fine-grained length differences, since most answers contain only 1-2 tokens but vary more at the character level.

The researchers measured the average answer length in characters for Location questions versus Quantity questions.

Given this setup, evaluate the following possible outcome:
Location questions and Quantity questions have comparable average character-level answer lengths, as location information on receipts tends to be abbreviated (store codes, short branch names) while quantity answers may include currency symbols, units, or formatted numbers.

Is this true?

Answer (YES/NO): NO